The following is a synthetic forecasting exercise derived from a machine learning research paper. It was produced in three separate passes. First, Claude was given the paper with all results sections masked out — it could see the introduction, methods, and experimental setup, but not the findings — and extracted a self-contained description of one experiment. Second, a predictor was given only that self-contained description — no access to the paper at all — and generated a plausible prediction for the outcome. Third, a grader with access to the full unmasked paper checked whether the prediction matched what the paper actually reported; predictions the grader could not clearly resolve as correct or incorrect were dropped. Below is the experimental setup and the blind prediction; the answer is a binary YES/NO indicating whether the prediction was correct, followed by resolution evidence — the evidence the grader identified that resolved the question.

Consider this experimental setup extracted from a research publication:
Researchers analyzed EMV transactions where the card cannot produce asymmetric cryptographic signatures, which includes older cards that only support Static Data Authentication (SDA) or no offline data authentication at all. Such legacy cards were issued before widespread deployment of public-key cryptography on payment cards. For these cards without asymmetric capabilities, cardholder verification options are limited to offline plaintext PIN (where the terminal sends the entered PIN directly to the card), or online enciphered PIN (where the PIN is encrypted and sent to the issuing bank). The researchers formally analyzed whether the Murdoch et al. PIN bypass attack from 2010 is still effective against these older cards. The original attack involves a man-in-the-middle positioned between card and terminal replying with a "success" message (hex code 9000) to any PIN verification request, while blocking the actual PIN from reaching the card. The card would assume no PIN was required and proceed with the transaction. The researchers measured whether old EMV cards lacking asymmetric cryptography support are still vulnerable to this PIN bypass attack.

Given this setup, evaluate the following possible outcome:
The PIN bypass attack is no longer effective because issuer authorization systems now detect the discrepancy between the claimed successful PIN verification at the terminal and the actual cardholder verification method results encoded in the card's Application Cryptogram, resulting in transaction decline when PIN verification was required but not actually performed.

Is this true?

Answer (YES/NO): NO